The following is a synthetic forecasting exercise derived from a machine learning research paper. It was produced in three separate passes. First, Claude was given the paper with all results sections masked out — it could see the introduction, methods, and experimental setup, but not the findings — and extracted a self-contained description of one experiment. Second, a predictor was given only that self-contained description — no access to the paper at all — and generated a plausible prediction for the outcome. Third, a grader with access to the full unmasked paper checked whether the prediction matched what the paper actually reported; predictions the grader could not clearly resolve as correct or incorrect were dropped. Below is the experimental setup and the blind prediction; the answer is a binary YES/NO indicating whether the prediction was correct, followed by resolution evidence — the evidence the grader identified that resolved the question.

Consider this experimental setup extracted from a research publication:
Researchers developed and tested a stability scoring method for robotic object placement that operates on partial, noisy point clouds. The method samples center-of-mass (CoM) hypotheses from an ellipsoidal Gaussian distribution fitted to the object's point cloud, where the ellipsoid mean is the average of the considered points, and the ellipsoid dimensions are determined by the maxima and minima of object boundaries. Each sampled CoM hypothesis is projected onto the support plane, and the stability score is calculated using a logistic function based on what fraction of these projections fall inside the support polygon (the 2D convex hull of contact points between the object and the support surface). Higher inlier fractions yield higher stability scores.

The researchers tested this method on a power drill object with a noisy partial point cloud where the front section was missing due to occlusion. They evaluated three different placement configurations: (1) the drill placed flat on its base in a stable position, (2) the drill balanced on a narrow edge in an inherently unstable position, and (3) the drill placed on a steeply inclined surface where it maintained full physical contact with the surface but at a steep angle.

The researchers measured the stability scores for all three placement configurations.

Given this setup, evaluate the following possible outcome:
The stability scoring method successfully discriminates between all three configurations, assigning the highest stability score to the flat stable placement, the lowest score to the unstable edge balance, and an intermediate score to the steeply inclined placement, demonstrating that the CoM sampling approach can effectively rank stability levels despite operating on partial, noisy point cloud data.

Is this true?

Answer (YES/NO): NO